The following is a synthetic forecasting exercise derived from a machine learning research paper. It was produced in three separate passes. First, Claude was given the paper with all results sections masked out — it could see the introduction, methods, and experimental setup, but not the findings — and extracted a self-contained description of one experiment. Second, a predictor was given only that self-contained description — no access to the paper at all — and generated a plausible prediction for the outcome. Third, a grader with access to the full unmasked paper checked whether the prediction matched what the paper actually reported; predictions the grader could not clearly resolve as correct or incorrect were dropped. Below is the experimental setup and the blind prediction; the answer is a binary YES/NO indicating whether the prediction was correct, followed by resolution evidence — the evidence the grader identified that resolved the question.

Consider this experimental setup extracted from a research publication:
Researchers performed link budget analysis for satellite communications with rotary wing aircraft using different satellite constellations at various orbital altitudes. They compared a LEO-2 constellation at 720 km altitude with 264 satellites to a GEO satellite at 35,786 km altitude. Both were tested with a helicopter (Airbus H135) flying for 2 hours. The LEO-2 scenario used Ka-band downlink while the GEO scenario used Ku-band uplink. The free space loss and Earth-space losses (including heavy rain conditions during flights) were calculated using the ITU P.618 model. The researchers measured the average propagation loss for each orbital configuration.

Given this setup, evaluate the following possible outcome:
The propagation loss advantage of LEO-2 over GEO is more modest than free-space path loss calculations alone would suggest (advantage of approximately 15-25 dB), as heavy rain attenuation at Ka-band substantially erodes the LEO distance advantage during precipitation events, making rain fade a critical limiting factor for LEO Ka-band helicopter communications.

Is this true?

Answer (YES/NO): NO